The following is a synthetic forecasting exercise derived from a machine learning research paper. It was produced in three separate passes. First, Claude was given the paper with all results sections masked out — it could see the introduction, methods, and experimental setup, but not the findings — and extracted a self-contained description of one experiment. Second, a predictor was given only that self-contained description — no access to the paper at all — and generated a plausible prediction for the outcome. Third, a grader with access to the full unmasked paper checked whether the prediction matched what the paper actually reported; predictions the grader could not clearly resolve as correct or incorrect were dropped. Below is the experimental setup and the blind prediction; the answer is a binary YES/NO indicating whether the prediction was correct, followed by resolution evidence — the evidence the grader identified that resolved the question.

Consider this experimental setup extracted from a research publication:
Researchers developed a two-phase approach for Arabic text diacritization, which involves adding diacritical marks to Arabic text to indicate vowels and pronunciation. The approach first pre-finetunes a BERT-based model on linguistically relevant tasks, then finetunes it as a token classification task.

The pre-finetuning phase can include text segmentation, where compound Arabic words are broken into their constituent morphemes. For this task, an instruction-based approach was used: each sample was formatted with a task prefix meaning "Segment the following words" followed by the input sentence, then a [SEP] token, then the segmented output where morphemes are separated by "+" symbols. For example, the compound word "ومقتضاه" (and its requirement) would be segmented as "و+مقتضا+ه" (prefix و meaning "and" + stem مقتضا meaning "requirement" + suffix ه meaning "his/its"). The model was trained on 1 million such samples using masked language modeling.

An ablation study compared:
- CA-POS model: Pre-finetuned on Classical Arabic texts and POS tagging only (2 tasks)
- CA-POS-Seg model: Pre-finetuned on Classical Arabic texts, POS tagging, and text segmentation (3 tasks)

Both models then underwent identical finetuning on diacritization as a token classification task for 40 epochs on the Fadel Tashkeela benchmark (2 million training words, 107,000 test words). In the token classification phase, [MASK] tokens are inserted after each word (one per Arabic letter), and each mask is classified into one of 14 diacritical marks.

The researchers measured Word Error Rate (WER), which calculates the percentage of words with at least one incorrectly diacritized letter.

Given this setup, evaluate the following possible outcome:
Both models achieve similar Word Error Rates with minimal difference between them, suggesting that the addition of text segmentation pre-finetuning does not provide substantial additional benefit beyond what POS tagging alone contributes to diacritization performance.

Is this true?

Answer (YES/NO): NO